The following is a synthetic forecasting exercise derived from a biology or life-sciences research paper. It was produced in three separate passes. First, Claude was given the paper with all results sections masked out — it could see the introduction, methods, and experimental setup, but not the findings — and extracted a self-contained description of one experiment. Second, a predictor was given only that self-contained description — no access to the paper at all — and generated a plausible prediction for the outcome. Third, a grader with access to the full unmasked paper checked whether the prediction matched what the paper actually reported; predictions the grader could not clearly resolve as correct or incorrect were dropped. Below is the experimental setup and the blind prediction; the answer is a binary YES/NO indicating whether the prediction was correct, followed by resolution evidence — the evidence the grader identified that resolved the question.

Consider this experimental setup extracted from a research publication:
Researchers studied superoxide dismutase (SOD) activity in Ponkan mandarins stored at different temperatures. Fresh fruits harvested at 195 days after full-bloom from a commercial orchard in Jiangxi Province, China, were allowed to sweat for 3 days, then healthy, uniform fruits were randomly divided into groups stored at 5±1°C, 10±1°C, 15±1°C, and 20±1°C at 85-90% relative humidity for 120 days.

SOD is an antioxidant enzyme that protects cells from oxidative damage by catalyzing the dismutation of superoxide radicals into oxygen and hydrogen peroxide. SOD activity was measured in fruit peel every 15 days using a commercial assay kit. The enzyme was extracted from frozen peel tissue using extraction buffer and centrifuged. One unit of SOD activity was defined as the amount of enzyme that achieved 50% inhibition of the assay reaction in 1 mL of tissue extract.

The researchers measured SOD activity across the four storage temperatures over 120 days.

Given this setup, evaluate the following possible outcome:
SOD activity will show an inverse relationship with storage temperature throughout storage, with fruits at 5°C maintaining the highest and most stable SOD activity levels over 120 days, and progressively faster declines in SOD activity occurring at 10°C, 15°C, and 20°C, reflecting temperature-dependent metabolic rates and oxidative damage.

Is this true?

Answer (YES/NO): NO